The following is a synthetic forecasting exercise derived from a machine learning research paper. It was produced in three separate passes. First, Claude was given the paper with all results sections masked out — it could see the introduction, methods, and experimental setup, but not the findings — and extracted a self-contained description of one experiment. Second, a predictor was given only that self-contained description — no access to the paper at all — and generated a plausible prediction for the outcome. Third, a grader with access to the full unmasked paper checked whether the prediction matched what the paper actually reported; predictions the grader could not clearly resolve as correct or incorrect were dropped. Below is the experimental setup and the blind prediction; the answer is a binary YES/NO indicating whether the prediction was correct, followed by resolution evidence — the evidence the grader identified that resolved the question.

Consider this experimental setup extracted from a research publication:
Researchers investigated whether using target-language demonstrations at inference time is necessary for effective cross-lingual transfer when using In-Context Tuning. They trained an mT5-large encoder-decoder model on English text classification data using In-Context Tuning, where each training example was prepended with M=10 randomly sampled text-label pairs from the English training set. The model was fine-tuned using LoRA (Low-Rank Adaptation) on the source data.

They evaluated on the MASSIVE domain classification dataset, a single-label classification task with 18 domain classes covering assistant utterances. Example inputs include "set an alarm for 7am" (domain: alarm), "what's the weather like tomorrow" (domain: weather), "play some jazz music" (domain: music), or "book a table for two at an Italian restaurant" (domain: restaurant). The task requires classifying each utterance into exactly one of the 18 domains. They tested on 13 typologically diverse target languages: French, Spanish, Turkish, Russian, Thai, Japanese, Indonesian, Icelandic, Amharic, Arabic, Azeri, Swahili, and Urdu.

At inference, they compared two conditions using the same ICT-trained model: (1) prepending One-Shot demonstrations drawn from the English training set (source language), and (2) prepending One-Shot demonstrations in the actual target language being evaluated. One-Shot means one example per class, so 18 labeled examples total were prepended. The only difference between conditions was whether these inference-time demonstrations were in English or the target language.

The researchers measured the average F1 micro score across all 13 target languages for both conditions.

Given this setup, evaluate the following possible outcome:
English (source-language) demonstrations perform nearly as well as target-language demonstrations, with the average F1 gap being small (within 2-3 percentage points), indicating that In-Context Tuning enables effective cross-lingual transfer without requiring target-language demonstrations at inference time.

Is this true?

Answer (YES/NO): NO